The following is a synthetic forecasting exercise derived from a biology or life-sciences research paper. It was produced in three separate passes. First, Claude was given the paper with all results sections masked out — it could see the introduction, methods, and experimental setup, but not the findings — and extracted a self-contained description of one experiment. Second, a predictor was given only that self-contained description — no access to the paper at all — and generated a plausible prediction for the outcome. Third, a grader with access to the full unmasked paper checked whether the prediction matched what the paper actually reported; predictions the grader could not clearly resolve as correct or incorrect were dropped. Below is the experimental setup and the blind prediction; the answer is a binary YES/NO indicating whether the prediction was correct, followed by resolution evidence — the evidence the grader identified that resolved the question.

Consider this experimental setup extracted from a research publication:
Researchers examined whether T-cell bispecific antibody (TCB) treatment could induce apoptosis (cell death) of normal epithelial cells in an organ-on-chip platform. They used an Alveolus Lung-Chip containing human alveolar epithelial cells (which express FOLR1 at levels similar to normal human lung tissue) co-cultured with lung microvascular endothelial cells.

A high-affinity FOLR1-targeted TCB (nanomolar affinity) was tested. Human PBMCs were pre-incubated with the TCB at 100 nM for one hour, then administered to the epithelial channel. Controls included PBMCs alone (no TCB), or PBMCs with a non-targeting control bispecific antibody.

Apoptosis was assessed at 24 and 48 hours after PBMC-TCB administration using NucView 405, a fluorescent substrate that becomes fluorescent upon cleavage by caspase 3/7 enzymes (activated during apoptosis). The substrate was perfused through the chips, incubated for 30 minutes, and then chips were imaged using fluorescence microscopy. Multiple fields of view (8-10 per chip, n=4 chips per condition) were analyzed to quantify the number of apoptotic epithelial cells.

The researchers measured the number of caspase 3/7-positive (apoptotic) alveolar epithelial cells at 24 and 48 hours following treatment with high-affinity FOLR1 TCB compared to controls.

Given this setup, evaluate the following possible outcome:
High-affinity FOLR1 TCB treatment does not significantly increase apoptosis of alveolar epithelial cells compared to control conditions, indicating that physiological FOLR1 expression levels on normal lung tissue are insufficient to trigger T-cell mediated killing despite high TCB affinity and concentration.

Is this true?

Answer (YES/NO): NO